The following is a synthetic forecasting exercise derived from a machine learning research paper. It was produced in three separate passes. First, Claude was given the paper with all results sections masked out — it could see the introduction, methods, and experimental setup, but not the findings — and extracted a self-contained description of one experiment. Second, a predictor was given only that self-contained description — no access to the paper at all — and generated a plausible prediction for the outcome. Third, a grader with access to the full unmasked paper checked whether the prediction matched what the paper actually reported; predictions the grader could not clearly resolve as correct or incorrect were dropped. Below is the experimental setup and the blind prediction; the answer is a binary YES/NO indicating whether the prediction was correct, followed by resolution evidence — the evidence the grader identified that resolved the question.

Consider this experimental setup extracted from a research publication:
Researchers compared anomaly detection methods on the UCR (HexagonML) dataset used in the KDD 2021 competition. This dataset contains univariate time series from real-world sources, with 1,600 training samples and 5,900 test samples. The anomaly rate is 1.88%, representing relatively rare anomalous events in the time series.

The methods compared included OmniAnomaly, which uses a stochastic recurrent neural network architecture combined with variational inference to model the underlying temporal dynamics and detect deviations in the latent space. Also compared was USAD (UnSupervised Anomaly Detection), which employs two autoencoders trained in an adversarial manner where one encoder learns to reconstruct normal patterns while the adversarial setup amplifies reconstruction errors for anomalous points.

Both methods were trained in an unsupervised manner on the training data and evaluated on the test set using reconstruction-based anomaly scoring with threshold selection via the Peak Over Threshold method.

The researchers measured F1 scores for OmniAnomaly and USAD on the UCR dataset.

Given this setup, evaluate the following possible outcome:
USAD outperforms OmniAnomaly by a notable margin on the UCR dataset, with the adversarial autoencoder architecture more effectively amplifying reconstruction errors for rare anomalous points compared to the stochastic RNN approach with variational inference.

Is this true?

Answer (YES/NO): NO